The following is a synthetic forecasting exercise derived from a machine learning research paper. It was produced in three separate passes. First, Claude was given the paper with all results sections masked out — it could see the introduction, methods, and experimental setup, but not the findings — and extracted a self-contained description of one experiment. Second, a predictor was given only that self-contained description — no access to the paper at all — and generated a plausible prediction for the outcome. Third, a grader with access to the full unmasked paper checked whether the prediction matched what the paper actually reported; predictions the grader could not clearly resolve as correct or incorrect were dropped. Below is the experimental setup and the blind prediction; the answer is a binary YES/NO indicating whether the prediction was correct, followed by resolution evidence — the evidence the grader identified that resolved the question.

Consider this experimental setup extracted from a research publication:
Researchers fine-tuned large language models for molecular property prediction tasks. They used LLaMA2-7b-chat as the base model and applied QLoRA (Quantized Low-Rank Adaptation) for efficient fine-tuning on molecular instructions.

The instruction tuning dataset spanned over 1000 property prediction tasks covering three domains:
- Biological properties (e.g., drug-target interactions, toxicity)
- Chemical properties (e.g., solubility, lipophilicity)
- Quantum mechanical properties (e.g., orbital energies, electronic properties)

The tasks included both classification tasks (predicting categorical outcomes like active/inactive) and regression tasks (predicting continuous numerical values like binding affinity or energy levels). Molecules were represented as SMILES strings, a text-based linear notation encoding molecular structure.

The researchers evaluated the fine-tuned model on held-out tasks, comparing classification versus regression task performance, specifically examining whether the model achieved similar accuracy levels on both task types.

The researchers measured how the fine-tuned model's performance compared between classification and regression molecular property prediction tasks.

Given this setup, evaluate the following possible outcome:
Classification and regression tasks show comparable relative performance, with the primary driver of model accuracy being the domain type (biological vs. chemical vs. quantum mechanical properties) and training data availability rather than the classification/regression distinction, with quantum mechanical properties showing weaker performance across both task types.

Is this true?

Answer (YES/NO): NO